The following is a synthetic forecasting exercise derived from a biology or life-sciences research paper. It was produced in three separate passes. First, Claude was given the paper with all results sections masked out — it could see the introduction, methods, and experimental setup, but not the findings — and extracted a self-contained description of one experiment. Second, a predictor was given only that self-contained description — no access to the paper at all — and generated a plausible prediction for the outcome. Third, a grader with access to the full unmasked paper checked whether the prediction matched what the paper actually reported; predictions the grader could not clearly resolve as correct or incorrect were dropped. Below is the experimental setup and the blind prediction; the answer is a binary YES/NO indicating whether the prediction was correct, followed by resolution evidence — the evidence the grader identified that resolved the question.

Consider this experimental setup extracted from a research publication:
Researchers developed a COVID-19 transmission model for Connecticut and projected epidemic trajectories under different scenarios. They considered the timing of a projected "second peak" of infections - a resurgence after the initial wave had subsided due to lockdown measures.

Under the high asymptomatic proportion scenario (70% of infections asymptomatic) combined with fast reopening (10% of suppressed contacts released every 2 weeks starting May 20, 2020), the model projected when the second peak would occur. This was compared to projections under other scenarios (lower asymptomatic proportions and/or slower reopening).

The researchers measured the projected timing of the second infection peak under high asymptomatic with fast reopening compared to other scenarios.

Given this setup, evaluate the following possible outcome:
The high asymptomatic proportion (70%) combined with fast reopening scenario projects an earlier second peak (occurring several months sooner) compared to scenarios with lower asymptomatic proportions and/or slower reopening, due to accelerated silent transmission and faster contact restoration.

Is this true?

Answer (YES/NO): NO